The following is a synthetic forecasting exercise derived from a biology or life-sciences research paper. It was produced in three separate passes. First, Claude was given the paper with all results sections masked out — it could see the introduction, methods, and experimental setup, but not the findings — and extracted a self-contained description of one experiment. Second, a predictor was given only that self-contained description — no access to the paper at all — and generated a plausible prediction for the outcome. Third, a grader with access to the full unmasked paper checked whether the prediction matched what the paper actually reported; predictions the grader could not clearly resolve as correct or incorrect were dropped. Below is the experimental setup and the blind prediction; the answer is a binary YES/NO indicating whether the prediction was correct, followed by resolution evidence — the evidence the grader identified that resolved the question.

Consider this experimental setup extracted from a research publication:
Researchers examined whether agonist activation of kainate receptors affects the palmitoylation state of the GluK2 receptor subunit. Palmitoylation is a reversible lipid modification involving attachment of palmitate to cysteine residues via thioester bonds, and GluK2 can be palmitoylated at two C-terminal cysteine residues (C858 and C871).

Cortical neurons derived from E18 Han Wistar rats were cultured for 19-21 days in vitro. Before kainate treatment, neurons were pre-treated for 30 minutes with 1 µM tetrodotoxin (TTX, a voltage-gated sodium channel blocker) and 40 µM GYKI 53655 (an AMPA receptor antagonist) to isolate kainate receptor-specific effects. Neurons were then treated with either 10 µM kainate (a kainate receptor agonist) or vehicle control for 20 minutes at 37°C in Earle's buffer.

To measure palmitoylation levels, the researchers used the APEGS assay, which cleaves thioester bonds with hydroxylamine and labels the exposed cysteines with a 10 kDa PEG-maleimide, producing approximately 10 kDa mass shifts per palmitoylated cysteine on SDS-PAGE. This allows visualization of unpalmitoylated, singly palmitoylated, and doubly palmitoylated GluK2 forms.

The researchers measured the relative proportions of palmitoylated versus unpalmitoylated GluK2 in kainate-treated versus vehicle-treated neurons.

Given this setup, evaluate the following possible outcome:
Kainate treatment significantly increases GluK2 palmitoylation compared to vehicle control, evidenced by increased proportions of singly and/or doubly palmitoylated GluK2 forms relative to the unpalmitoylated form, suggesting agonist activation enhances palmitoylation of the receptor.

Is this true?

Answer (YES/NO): NO